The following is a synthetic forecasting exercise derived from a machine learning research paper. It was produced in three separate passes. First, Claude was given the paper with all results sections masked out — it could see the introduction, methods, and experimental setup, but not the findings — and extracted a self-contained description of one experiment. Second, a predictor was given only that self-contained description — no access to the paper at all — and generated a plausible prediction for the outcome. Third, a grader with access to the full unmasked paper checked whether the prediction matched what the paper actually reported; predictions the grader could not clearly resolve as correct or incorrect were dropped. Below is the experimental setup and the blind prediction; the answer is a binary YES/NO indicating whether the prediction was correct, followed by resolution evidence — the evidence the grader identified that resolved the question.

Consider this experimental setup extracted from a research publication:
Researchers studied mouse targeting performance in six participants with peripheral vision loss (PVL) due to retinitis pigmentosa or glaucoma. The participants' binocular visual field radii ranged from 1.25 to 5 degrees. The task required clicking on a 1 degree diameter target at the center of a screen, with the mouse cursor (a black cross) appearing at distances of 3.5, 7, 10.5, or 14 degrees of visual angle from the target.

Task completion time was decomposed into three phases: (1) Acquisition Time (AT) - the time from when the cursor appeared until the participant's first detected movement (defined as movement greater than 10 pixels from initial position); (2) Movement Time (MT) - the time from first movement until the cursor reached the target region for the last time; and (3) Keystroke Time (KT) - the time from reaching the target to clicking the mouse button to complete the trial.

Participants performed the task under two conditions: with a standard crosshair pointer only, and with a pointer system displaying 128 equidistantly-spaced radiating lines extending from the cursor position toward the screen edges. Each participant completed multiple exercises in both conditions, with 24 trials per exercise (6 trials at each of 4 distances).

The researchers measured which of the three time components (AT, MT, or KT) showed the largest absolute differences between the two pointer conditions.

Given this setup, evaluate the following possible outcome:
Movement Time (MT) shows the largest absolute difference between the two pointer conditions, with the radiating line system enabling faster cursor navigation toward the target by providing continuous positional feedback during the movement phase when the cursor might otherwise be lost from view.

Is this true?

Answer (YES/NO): NO